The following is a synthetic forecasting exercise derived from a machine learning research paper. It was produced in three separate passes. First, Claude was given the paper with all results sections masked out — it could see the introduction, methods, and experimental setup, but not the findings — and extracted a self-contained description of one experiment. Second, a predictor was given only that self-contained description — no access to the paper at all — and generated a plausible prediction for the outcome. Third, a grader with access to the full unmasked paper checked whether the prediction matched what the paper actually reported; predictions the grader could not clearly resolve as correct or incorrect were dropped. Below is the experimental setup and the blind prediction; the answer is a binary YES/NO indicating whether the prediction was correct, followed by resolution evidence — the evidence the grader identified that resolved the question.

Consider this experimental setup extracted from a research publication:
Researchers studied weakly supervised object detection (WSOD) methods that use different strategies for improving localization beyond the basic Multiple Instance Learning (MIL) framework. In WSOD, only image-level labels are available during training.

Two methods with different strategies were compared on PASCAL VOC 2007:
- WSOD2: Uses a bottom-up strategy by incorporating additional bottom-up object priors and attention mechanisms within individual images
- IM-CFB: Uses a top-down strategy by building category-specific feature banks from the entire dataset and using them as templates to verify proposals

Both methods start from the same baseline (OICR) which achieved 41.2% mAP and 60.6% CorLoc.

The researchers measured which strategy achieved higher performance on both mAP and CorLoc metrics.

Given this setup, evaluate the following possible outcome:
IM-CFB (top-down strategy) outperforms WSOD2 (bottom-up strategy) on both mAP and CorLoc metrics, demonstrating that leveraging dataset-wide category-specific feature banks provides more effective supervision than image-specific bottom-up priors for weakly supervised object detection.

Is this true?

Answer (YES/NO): YES